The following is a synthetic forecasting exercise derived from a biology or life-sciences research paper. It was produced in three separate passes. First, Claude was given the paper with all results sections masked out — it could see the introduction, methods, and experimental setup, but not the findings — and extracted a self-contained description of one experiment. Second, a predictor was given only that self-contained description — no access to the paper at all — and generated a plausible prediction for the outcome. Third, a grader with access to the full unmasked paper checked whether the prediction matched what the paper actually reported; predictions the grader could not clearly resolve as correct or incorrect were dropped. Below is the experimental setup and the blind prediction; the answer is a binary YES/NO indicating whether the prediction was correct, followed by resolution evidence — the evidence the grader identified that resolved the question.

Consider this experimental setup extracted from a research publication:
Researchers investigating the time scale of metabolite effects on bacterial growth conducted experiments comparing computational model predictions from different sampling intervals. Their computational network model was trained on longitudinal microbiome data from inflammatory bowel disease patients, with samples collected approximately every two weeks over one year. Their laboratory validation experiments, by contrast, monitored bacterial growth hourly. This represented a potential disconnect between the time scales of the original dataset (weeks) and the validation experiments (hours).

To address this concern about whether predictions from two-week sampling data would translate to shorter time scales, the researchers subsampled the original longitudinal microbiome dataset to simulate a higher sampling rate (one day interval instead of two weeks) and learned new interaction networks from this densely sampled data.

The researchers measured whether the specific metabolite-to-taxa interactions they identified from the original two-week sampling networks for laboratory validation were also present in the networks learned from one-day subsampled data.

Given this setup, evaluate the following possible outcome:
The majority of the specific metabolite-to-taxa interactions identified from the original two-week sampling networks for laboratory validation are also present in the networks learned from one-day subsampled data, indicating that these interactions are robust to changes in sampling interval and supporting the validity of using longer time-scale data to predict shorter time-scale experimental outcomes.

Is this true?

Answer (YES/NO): YES